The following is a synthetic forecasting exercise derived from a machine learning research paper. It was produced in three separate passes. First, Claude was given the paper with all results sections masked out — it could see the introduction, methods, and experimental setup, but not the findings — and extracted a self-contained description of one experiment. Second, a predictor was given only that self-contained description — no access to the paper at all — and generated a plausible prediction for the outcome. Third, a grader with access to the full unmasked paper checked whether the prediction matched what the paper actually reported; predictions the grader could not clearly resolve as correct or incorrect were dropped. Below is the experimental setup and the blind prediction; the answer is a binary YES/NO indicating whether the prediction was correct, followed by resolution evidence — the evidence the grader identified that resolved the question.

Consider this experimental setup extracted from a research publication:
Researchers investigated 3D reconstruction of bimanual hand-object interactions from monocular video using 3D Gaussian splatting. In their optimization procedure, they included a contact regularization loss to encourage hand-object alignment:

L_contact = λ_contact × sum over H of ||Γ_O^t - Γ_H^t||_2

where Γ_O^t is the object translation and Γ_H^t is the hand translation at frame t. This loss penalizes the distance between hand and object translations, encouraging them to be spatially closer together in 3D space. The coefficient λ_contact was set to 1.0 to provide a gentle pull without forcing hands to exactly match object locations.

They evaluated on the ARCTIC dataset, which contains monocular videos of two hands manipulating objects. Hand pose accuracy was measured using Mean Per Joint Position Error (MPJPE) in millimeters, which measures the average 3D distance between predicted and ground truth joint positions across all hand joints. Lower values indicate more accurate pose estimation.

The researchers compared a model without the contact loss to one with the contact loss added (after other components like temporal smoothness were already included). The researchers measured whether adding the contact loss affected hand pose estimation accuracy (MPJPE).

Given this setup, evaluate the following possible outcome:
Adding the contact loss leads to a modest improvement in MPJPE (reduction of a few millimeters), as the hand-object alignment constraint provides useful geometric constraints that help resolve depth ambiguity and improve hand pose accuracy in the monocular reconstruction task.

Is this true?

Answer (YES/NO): NO